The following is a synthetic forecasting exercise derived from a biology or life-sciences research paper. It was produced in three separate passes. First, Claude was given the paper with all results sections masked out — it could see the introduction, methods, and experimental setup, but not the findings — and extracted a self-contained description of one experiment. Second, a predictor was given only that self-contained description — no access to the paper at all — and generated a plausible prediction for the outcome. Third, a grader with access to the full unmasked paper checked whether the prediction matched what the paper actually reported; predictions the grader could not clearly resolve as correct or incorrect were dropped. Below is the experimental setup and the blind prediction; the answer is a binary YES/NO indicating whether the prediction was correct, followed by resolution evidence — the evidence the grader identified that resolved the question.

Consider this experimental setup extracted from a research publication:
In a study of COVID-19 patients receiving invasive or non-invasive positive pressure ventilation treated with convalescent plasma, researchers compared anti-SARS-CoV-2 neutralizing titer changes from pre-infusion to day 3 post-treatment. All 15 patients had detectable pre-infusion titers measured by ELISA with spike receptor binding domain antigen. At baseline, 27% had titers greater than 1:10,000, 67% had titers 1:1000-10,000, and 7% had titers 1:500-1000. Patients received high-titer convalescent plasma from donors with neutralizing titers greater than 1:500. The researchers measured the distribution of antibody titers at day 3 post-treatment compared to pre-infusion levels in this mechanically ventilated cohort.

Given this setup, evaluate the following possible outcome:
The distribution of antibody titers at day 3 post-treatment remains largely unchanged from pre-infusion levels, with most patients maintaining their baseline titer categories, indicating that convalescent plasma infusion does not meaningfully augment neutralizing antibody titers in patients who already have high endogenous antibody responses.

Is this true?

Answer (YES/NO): NO